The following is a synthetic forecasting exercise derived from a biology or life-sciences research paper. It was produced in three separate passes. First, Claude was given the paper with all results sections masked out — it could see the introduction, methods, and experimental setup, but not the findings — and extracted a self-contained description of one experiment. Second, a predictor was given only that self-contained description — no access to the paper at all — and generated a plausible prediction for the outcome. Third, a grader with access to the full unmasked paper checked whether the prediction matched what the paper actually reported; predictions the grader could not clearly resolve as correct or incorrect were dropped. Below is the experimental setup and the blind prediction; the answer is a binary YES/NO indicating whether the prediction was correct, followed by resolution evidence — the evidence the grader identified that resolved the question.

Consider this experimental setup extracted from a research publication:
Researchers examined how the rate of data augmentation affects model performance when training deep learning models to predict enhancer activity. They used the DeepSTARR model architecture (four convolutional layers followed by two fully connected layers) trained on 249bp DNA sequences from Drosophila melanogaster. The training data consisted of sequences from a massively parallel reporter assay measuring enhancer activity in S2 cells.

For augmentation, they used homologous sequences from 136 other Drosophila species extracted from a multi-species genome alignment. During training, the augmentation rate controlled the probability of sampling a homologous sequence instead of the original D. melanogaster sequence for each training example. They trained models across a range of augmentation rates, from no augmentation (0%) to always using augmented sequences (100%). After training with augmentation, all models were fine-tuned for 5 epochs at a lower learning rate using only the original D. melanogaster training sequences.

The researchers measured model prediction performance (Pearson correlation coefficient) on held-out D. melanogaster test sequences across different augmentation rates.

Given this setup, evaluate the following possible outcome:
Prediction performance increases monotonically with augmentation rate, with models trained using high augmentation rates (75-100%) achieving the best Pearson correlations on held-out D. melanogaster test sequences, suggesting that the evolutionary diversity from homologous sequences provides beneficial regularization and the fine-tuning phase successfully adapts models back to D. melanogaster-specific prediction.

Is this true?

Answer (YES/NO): NO